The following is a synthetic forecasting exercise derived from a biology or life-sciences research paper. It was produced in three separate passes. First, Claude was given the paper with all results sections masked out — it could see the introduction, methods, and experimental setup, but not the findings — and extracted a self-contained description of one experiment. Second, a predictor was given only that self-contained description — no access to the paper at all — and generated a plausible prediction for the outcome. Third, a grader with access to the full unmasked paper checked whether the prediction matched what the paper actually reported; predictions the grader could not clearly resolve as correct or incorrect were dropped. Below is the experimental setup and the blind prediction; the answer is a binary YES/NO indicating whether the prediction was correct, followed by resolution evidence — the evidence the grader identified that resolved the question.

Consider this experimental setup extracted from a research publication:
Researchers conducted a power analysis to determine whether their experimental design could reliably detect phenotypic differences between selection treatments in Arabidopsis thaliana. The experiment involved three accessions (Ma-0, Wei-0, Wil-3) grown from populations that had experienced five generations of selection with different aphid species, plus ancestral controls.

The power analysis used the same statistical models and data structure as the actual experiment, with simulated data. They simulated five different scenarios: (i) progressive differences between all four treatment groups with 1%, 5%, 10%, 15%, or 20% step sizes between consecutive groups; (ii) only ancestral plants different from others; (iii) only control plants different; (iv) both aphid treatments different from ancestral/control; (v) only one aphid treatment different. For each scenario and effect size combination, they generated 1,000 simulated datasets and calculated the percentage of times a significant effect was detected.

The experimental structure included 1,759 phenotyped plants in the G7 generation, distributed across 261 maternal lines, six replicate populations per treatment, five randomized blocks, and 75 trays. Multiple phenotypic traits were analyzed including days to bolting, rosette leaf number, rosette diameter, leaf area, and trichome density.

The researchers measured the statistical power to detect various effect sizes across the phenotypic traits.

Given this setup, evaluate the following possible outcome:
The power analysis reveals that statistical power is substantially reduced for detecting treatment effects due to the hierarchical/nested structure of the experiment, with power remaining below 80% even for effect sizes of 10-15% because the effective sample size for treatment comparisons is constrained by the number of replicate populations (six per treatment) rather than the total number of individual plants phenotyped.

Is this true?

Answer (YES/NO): NO